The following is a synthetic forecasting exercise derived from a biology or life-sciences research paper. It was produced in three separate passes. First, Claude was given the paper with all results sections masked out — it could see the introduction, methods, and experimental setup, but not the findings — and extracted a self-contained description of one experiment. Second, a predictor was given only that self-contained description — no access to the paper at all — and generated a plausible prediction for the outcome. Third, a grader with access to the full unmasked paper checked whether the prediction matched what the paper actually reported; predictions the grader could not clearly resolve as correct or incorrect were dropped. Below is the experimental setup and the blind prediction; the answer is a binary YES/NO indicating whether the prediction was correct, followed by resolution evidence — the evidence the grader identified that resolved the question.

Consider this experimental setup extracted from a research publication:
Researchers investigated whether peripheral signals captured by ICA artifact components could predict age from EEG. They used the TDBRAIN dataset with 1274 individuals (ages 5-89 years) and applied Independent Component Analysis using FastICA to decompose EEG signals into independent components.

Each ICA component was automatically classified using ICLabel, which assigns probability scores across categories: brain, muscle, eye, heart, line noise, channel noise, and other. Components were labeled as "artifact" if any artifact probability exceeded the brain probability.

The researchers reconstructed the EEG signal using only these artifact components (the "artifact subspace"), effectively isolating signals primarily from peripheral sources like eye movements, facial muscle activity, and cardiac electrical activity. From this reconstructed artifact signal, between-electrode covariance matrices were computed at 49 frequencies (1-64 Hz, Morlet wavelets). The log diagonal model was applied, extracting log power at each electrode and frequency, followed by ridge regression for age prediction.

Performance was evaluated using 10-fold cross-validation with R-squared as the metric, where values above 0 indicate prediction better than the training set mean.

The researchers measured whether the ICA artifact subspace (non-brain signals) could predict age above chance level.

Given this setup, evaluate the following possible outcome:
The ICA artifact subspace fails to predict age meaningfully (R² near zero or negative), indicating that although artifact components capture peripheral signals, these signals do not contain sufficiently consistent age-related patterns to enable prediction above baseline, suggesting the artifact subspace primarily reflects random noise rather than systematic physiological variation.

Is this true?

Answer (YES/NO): NO